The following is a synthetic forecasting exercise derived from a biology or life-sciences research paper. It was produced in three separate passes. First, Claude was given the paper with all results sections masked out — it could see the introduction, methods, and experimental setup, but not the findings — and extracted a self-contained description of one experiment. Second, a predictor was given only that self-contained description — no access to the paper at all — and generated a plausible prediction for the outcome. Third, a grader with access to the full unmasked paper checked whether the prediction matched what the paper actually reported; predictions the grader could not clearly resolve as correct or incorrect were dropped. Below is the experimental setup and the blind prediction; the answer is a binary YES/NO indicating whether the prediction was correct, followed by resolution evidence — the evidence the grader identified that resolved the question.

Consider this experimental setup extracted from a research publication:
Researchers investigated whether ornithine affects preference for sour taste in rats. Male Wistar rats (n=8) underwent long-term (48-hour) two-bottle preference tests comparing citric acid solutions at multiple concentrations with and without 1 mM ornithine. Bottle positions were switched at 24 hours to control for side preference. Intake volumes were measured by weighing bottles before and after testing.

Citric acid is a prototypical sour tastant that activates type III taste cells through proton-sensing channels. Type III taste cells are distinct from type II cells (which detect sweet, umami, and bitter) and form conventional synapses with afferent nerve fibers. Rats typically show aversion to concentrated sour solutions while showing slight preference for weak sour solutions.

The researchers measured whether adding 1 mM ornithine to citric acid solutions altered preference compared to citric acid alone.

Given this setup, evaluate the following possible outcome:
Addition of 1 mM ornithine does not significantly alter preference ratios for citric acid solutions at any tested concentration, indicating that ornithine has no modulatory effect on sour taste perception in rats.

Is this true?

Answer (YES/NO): YES